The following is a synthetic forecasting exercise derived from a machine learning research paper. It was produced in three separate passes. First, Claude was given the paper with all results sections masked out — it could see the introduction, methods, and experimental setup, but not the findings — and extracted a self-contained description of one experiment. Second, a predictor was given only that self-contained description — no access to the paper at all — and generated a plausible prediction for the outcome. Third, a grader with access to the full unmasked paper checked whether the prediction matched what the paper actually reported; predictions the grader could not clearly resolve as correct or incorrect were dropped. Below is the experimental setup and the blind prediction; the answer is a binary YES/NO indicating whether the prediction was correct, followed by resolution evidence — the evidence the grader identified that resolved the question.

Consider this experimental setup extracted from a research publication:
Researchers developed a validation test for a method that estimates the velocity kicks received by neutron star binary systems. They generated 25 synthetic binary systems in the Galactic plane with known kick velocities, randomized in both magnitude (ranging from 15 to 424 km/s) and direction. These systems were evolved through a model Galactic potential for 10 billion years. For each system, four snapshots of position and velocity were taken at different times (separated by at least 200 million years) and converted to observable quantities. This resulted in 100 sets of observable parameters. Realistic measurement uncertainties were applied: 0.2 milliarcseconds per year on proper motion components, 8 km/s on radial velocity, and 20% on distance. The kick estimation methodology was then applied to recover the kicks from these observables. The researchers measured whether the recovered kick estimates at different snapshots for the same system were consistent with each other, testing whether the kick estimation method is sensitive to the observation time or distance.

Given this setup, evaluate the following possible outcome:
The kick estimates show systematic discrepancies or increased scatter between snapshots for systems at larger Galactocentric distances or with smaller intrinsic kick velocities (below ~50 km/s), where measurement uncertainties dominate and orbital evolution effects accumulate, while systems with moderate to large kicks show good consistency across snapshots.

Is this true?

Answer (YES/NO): NO